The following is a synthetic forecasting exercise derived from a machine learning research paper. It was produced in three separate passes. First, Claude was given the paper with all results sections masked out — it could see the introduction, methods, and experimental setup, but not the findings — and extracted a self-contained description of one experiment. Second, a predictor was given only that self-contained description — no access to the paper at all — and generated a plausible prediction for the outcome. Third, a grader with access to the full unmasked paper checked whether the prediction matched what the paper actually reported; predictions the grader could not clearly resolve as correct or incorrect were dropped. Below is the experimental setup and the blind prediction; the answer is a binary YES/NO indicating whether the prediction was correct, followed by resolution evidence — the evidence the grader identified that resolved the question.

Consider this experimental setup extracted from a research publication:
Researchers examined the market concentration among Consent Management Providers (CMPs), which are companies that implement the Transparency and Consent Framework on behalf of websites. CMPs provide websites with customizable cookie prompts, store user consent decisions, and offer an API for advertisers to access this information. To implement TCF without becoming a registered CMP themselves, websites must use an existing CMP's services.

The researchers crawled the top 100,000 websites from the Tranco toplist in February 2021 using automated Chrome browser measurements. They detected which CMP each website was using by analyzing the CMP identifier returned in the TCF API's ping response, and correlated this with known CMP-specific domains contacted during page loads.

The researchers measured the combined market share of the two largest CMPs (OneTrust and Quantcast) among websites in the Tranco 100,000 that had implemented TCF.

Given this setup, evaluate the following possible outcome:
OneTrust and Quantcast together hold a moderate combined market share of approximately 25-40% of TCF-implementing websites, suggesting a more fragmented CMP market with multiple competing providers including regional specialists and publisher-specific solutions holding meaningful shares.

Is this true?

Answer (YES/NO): YES